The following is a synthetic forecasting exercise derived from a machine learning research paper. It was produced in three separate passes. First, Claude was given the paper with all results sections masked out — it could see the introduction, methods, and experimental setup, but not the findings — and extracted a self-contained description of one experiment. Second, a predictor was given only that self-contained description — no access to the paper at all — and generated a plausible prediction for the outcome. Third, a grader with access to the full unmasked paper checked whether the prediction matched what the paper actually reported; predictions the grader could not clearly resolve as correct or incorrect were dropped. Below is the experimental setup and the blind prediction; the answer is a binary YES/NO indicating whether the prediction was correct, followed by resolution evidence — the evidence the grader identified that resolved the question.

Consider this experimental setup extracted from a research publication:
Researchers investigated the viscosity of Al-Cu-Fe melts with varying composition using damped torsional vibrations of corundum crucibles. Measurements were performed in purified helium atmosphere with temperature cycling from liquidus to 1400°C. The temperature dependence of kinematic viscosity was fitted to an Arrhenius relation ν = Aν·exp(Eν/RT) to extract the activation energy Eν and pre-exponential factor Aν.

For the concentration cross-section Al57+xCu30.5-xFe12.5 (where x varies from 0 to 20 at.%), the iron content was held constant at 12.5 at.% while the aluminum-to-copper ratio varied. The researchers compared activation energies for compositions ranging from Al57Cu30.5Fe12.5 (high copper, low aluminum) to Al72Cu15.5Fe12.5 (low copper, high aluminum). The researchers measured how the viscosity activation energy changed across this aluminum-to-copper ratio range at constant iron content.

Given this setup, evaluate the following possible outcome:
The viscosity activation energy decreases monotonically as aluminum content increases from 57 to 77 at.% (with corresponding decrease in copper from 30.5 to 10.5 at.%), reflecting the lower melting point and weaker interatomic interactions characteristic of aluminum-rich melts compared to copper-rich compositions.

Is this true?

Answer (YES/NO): NO